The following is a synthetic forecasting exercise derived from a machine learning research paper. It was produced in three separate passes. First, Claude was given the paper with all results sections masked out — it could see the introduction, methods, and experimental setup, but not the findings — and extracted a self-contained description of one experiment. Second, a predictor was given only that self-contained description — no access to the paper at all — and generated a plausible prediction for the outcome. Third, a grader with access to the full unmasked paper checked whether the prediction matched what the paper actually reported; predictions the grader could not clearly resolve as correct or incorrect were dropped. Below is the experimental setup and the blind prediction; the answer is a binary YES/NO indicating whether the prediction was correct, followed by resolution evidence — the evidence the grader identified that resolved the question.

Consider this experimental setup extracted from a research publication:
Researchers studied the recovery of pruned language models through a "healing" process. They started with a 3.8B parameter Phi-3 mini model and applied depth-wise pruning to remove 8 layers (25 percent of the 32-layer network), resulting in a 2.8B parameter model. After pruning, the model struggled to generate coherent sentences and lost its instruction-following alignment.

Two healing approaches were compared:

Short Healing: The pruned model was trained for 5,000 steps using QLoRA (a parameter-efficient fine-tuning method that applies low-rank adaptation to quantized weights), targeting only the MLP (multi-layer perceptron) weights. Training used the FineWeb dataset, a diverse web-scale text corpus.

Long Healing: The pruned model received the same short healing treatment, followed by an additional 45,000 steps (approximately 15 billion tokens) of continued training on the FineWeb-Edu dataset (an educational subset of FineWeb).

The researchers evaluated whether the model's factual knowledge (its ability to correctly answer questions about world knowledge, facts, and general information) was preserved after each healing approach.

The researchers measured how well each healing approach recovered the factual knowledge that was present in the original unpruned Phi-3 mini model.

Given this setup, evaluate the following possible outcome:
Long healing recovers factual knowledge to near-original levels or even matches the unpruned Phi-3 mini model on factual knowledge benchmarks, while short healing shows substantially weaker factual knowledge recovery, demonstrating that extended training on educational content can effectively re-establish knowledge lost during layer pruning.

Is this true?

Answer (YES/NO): NO